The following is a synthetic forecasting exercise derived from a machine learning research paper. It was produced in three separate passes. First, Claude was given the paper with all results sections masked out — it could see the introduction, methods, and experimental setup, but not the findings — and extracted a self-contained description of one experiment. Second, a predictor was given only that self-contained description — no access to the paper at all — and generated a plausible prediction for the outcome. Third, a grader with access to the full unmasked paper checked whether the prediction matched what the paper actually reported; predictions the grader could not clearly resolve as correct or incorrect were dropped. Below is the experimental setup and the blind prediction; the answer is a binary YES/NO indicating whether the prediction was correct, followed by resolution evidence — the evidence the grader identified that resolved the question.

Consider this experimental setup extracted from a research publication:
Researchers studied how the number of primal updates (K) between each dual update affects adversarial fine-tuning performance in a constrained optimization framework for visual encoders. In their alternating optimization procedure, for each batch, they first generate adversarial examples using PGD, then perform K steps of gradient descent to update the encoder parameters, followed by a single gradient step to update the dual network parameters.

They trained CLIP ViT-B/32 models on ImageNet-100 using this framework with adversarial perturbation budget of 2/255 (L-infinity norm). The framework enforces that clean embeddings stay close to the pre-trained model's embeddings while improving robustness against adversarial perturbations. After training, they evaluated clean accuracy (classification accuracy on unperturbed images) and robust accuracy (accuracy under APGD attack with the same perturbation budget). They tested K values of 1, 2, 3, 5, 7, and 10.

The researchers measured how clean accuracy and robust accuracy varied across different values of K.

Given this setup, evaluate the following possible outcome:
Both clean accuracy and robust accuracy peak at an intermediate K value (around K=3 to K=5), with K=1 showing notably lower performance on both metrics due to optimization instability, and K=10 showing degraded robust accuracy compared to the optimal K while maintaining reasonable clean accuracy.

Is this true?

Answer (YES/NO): NO